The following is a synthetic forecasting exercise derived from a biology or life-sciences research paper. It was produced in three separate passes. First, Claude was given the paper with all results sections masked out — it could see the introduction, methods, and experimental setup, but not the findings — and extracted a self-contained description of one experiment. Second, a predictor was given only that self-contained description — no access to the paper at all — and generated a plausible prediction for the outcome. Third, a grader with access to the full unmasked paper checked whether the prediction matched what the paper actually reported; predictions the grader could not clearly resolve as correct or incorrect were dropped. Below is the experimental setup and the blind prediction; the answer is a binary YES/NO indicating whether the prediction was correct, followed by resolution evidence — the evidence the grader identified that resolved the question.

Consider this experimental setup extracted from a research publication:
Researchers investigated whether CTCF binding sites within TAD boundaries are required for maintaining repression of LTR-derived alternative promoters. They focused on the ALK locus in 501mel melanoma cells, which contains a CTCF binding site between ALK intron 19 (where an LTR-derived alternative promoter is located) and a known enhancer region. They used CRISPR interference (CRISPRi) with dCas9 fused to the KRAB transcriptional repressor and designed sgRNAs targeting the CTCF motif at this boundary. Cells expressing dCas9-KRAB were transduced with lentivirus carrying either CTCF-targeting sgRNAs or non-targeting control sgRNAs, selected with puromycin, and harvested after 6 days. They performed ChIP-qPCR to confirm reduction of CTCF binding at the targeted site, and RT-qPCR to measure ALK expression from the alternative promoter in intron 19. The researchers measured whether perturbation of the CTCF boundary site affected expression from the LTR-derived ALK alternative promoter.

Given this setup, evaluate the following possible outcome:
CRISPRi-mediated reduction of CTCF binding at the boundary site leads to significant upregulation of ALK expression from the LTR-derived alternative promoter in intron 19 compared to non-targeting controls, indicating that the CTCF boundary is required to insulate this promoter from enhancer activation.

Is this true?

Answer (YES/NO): YES